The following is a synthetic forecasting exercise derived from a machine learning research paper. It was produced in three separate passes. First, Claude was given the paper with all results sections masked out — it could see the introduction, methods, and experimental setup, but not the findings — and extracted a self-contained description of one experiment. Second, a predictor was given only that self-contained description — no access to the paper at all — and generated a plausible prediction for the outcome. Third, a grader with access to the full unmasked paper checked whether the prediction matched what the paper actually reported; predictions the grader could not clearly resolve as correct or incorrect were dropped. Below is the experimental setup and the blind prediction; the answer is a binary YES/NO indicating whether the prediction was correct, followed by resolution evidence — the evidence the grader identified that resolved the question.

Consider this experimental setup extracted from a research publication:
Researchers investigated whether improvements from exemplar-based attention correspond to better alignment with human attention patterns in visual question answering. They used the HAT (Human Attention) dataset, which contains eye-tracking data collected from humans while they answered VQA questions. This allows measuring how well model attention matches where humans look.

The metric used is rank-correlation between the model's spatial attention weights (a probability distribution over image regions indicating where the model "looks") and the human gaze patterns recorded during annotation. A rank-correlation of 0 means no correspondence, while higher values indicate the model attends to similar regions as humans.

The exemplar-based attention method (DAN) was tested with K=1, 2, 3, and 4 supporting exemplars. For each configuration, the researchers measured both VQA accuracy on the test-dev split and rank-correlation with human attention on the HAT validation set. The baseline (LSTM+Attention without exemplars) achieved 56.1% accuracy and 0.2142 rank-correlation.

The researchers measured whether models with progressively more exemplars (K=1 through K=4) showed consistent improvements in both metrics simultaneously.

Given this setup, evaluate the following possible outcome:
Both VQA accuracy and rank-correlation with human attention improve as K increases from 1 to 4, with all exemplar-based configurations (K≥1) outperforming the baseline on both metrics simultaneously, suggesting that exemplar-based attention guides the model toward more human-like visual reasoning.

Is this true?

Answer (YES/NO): YES